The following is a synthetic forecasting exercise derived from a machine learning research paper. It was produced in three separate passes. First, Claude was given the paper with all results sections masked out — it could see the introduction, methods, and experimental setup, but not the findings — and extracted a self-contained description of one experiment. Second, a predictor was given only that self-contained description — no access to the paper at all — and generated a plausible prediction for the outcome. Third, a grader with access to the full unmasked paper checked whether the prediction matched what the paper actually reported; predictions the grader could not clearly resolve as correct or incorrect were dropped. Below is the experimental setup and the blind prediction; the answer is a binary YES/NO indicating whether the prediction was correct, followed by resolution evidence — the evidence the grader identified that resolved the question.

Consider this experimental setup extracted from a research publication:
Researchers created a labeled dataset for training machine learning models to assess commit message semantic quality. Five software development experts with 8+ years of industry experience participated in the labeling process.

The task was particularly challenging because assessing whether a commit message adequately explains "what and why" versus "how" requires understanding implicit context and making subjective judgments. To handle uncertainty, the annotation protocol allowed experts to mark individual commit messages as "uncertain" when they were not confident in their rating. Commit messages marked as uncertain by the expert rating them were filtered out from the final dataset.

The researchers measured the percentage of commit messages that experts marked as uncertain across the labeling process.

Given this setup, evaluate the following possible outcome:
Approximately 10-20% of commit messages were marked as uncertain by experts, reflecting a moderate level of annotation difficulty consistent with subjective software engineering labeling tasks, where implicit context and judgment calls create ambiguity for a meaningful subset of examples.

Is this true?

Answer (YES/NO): YES